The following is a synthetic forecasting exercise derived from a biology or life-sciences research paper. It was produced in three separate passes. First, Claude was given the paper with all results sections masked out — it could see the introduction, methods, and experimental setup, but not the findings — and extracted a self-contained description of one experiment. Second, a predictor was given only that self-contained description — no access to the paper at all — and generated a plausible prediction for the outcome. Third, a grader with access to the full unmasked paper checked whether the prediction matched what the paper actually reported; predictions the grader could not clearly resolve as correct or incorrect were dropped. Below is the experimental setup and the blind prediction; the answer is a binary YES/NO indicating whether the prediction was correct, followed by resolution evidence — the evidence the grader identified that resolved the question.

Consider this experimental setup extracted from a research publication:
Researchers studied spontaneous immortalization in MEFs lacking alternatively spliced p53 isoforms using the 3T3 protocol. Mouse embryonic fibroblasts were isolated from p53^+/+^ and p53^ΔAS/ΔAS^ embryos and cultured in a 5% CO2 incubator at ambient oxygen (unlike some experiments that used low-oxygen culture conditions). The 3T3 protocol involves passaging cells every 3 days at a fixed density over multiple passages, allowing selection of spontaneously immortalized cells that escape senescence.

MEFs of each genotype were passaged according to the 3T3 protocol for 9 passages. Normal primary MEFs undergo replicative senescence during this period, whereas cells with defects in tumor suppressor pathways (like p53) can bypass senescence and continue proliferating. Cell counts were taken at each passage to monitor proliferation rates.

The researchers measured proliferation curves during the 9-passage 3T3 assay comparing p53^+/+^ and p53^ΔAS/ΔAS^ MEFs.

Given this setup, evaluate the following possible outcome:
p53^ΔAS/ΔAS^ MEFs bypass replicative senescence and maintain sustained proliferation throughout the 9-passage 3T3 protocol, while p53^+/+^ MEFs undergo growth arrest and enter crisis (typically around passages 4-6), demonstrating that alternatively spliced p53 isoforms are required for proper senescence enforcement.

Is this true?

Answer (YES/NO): NO